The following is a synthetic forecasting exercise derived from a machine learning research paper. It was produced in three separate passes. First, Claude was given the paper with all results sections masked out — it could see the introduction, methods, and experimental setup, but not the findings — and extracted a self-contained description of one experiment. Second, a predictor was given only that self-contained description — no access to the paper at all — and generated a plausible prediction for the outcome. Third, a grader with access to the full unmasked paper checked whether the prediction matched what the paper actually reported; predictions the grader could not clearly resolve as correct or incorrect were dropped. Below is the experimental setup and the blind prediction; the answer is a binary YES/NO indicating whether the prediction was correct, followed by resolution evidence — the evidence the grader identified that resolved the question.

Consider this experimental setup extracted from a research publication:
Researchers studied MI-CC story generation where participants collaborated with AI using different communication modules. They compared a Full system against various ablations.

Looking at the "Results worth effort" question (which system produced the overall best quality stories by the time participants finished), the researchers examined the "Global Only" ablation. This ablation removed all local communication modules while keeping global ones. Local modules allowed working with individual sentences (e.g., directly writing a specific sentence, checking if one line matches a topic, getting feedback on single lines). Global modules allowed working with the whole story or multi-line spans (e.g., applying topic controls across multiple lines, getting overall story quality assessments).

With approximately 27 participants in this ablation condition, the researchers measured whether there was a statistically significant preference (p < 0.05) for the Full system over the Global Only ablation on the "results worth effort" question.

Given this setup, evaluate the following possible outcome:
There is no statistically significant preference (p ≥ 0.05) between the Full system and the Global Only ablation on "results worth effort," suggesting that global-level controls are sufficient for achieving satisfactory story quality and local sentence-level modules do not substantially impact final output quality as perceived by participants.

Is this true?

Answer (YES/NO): YES